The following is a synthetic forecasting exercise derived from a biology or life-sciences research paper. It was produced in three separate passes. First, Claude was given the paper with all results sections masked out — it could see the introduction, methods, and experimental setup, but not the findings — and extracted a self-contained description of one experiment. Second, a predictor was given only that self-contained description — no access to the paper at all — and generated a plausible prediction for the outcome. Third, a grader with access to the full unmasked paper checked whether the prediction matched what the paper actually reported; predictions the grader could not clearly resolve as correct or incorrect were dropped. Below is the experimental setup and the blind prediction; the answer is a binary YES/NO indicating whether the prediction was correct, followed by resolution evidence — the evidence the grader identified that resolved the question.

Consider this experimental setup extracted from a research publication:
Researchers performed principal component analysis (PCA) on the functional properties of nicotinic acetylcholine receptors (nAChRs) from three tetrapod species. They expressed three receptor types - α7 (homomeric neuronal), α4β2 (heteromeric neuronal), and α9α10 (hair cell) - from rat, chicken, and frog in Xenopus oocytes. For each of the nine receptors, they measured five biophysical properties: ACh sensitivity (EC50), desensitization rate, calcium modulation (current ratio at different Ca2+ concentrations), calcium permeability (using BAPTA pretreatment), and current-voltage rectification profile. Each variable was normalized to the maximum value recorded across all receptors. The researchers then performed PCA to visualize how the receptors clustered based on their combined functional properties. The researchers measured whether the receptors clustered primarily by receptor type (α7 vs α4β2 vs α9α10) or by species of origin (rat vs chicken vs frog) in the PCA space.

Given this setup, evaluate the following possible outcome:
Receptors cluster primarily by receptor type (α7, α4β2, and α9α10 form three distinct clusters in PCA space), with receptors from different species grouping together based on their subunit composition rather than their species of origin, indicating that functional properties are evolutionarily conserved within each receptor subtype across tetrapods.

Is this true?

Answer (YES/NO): NO